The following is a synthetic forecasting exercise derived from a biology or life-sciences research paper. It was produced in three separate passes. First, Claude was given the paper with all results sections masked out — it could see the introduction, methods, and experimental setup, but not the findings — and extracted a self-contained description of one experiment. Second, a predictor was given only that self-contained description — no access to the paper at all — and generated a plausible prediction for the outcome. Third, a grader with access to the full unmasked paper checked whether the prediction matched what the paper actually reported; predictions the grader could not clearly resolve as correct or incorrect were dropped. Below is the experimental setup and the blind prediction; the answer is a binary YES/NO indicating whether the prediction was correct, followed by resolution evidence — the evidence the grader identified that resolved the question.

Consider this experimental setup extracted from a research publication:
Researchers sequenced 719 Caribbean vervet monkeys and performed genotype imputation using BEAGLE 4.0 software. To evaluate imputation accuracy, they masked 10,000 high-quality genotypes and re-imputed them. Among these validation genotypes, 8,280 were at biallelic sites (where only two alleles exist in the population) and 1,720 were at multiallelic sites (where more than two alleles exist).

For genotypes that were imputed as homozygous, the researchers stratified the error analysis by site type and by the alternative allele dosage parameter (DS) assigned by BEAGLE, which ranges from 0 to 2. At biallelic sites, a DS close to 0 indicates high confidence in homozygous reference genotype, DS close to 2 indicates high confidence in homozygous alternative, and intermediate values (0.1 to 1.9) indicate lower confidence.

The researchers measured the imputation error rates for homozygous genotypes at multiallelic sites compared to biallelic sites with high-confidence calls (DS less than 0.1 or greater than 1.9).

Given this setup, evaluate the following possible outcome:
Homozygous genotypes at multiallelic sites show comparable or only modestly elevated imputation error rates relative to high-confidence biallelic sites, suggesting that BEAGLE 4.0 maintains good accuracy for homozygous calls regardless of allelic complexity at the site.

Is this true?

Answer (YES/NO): NO